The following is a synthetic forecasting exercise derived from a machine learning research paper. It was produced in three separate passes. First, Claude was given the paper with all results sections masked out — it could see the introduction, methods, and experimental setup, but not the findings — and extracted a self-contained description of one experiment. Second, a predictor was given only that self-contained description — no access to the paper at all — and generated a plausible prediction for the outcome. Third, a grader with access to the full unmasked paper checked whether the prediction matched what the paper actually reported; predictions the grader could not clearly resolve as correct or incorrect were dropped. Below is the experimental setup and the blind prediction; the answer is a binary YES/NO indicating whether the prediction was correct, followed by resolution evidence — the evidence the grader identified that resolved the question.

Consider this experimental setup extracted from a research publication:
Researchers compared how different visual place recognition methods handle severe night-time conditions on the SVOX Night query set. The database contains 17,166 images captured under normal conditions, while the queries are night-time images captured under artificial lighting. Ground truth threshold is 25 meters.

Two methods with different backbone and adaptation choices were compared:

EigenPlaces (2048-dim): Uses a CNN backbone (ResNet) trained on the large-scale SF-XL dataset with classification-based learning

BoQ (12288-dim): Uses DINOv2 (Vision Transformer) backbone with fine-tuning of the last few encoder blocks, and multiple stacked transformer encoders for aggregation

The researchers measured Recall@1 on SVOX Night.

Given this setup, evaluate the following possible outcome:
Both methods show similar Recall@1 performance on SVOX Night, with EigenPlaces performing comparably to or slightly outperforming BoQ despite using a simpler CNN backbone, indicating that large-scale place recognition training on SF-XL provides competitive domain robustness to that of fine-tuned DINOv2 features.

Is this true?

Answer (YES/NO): NO